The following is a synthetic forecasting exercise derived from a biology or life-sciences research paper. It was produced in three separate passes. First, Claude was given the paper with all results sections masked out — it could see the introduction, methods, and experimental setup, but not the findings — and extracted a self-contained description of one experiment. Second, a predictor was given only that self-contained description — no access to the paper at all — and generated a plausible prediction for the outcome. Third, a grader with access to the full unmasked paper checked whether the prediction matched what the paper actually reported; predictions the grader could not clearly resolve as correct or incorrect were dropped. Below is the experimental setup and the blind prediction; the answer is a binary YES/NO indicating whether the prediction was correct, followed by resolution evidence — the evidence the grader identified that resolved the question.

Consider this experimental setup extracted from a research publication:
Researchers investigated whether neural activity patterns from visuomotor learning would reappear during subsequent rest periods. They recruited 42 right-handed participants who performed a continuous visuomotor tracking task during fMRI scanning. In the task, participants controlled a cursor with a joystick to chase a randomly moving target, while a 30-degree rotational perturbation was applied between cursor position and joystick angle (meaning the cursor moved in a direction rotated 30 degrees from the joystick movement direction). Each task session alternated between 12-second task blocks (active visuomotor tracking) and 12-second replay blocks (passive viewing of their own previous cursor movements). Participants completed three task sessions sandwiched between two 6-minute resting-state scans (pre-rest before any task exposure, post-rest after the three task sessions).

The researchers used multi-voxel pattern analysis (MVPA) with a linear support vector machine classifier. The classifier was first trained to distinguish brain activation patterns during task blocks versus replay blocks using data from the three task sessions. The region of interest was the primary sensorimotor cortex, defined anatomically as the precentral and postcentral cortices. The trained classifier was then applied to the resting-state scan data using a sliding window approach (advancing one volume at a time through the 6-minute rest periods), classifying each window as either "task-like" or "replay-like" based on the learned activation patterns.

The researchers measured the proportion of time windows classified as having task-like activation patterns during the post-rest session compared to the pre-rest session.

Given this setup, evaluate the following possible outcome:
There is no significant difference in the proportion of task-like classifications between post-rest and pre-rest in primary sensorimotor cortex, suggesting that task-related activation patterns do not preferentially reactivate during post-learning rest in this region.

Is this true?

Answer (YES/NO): NO